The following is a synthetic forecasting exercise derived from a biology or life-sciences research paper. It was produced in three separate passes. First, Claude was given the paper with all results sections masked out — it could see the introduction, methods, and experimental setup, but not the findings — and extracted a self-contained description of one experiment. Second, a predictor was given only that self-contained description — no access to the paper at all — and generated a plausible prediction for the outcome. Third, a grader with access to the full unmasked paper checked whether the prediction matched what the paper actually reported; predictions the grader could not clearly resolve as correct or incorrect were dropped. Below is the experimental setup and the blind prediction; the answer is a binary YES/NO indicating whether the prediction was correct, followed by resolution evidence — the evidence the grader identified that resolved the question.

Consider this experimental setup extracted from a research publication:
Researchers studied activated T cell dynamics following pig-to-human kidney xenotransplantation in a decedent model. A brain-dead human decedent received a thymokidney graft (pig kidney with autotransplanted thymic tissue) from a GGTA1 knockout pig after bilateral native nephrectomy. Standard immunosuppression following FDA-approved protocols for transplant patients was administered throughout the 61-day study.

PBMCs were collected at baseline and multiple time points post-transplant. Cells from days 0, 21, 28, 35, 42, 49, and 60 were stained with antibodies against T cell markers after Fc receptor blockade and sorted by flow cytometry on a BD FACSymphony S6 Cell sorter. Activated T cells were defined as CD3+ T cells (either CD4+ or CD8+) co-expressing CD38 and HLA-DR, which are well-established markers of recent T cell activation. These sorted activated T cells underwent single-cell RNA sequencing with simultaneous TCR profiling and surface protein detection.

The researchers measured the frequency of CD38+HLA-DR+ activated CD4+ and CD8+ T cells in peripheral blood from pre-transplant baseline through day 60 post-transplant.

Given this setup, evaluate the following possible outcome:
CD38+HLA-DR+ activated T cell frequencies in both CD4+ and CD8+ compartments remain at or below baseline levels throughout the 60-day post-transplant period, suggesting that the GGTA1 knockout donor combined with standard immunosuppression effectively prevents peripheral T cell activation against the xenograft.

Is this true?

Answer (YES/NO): NO